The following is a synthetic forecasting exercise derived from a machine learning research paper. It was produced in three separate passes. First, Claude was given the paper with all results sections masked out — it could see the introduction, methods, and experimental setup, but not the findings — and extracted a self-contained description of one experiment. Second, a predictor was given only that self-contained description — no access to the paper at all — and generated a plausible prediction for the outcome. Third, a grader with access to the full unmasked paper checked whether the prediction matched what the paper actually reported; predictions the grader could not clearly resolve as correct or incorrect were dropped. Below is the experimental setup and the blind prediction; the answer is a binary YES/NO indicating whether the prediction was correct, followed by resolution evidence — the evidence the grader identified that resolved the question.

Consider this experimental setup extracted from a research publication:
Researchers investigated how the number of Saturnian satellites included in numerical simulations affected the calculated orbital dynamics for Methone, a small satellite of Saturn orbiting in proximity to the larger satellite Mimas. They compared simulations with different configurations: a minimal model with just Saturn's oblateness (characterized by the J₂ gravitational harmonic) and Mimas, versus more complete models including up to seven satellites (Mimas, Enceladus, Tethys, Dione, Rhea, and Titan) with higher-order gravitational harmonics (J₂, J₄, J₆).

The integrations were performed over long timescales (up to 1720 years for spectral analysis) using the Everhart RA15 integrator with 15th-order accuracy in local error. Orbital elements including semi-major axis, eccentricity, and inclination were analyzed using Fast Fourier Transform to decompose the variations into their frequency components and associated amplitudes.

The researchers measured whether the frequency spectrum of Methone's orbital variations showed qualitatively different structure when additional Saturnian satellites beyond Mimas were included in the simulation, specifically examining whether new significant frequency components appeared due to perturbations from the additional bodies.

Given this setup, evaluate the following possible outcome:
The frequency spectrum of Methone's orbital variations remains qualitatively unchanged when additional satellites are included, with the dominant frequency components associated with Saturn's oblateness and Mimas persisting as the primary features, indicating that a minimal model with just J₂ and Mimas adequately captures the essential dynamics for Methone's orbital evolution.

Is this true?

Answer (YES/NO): NO